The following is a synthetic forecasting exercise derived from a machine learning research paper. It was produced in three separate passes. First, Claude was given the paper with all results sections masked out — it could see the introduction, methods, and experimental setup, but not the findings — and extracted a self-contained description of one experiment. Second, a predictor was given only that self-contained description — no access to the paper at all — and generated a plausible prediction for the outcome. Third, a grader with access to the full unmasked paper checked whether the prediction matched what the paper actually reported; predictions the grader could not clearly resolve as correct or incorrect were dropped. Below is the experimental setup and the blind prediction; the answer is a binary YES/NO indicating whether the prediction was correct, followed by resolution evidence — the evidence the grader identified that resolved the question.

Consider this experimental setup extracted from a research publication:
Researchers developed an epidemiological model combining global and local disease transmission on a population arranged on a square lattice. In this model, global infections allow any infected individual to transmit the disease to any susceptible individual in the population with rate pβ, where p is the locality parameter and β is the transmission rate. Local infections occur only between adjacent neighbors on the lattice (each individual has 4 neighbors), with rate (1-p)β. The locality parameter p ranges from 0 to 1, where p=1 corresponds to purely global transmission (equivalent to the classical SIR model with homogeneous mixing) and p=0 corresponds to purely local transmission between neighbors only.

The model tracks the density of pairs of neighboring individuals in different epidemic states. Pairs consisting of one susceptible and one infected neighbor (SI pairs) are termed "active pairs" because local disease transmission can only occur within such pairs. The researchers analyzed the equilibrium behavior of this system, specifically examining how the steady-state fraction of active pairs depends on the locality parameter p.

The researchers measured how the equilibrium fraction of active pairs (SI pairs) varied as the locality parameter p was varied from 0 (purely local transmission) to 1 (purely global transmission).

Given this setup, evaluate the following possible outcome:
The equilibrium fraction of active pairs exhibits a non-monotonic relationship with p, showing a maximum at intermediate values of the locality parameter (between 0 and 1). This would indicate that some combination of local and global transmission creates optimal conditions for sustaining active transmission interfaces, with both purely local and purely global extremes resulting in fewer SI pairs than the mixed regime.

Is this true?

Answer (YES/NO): NO